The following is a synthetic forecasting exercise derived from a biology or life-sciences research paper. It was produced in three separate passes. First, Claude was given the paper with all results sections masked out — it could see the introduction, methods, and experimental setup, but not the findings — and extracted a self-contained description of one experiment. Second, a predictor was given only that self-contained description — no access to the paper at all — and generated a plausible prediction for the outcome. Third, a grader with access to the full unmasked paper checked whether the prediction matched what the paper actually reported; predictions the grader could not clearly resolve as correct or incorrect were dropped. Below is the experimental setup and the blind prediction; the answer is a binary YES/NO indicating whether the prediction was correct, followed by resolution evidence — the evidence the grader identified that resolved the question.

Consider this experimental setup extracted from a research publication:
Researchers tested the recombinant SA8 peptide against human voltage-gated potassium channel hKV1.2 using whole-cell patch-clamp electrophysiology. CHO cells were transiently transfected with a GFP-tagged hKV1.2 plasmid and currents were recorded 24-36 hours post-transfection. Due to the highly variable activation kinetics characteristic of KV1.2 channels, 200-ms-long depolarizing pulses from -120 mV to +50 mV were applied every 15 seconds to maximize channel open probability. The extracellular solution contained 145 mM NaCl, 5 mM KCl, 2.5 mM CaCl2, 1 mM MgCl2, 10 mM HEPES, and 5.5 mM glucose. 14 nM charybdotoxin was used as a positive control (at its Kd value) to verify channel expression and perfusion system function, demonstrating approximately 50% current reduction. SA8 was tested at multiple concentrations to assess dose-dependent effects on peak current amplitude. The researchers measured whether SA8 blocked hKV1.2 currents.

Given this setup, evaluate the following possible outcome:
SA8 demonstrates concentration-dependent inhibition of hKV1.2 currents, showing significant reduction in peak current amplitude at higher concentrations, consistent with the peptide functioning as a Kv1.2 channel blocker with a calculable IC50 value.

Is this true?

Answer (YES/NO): NO